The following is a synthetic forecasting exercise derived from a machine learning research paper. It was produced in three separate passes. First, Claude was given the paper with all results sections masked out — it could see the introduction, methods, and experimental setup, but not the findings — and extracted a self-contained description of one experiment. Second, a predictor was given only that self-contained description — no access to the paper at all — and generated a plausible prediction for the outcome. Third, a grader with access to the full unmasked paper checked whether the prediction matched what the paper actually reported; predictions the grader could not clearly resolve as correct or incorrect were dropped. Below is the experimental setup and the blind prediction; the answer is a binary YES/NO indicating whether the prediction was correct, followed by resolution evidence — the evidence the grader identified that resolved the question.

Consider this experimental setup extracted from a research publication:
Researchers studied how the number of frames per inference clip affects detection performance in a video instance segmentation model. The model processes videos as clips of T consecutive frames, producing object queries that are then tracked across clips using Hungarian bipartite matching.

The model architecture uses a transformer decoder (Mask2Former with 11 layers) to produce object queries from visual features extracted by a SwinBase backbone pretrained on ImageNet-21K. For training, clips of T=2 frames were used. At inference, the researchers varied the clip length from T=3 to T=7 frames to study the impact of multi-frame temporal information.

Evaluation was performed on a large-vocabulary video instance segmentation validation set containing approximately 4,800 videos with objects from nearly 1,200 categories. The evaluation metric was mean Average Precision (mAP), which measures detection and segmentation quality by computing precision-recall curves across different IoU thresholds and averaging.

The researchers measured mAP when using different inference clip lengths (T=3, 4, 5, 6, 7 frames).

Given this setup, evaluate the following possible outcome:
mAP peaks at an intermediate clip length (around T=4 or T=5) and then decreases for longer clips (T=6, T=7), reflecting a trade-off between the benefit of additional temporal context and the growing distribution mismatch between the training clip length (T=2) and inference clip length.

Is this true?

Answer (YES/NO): NO